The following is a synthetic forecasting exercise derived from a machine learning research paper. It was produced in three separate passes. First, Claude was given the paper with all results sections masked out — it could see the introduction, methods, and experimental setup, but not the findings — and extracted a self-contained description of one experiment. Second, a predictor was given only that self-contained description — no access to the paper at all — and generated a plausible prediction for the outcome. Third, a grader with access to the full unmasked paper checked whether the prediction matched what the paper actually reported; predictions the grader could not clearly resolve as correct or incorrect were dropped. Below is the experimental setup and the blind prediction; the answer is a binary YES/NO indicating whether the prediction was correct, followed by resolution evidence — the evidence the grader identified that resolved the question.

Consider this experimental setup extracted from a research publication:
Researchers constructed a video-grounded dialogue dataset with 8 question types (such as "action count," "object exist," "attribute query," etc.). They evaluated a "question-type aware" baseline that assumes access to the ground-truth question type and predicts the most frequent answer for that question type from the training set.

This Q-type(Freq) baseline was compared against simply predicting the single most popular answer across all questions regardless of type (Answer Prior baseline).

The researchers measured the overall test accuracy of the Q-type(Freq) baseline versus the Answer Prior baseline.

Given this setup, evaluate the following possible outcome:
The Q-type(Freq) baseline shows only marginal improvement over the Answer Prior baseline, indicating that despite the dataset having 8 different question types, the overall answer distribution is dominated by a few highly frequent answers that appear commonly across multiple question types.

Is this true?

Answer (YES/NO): NO